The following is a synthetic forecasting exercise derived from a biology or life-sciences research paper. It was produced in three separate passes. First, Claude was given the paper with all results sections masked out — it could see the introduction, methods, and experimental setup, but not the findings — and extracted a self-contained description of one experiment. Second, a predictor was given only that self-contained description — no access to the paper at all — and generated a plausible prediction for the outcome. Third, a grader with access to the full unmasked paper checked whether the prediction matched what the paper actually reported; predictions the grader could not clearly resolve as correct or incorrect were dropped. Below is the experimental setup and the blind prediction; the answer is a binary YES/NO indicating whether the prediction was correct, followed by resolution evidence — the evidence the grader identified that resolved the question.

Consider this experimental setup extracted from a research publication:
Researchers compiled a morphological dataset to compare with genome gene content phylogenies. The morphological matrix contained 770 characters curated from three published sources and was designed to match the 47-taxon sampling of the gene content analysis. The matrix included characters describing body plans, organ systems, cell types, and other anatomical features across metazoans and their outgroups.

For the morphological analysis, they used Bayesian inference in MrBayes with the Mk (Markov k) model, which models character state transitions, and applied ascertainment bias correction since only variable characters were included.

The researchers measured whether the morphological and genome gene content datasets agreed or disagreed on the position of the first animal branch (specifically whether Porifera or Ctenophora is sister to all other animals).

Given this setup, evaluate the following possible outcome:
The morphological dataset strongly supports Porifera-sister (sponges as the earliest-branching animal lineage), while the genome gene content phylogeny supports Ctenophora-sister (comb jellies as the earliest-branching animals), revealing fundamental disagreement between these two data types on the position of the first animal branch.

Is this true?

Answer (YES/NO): NO